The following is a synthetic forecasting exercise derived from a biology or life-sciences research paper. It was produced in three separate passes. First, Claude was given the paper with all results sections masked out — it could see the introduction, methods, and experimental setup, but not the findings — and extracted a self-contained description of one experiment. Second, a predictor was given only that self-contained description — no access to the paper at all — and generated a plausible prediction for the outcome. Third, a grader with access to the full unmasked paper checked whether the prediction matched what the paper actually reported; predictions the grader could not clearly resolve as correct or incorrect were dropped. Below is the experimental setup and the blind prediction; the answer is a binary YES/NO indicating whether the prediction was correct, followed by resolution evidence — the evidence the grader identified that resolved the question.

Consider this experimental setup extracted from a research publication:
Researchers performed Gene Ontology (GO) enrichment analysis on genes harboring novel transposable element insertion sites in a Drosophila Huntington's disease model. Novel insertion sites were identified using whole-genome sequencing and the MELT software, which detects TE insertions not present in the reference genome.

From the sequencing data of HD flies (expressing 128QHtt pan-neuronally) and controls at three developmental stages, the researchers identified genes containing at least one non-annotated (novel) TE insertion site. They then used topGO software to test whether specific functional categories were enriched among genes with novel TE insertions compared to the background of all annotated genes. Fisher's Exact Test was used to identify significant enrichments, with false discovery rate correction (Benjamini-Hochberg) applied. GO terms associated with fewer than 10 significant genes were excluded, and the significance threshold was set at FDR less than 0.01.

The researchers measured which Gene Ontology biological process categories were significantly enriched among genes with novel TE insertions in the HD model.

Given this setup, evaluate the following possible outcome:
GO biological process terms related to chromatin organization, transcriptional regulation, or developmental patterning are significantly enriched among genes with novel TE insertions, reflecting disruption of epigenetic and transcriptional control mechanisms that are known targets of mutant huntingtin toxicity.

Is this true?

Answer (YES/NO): NO